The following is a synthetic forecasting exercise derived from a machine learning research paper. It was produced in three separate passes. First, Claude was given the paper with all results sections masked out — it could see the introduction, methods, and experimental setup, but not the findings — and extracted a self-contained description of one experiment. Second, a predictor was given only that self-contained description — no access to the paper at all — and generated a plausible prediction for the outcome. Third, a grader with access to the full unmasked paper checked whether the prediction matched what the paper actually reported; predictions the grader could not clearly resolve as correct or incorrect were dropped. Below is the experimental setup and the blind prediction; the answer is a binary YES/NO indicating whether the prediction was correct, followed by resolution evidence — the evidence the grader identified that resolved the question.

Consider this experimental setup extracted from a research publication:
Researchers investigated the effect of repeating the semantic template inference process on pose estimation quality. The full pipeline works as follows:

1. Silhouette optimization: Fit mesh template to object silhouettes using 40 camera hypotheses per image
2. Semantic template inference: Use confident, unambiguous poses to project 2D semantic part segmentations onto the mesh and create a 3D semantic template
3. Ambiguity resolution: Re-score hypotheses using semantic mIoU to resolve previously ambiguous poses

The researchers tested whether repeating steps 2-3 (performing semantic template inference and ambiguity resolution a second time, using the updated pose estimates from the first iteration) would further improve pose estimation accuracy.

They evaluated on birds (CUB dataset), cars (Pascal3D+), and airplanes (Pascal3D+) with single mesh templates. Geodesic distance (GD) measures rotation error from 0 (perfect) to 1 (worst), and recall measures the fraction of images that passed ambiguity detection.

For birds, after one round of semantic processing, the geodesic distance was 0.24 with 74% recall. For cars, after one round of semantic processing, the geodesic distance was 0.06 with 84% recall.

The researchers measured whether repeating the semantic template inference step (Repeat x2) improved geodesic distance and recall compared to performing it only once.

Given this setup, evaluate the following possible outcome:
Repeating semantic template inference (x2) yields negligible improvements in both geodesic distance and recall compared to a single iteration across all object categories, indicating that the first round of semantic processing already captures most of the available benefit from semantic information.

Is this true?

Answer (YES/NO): NO